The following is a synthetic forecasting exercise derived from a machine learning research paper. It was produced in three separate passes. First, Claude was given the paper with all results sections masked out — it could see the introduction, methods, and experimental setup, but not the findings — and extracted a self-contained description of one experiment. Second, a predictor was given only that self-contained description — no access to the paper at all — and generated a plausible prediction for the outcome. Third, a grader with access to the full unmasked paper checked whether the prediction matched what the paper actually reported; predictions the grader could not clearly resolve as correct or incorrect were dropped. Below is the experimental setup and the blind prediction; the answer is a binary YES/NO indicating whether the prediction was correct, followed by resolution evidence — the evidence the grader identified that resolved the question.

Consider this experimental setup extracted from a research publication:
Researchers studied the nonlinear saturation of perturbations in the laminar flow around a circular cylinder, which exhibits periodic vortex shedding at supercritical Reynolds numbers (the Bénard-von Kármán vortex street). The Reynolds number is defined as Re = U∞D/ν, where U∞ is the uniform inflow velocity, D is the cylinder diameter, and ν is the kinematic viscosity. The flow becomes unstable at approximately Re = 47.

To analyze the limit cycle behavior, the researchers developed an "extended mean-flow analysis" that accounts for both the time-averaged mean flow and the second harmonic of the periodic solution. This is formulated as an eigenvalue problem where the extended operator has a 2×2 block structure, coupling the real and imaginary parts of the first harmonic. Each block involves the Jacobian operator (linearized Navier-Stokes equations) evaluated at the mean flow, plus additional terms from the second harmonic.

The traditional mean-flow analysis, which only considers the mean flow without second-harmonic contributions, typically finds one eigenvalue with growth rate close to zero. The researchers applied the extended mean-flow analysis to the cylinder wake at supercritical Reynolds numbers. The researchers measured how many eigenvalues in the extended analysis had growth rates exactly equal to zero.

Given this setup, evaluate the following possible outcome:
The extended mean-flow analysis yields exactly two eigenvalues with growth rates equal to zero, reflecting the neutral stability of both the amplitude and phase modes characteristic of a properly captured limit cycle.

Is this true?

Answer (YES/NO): NO